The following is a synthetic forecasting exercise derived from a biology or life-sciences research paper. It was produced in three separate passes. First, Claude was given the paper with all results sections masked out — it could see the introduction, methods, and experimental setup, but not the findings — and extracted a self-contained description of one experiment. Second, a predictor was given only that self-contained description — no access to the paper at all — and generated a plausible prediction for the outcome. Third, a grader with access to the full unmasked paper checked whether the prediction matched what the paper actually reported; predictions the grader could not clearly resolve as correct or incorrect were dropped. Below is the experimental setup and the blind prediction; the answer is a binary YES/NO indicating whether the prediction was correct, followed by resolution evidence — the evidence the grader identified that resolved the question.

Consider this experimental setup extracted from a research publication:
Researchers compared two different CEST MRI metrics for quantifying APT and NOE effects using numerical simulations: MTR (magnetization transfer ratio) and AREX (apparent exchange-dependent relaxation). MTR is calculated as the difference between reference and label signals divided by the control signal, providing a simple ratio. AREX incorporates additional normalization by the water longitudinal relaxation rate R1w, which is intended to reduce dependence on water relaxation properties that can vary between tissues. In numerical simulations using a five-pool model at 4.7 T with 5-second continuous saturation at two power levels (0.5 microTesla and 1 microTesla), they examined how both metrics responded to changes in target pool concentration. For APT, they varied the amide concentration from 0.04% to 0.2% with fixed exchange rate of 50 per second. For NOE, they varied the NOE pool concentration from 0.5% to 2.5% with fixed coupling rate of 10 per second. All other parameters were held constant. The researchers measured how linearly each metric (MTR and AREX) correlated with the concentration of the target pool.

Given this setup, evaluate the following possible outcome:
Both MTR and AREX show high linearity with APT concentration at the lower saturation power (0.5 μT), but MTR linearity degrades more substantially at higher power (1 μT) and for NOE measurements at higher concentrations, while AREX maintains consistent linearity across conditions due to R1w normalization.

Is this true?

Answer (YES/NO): NO